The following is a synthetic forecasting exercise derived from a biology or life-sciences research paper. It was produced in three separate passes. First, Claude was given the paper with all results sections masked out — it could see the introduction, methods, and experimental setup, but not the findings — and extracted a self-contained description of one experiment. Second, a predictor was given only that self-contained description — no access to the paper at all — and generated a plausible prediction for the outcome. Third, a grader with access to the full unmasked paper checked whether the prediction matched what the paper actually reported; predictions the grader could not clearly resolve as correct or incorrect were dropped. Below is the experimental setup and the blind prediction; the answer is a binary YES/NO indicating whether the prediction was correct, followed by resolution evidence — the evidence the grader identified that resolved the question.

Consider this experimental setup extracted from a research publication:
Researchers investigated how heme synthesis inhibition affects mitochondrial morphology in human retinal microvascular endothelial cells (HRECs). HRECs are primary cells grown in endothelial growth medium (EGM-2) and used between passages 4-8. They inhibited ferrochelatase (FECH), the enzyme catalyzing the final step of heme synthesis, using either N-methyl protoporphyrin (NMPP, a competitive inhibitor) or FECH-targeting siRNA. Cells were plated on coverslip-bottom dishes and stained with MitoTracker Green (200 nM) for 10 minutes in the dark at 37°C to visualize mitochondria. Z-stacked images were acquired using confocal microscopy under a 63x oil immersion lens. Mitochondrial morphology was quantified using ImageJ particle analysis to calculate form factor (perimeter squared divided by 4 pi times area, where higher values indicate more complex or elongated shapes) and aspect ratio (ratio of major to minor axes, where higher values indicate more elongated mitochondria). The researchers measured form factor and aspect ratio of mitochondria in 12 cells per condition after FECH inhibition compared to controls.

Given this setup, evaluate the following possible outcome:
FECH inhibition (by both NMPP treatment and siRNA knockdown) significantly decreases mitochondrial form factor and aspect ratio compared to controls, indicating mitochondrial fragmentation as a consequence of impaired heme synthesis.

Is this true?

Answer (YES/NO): NO